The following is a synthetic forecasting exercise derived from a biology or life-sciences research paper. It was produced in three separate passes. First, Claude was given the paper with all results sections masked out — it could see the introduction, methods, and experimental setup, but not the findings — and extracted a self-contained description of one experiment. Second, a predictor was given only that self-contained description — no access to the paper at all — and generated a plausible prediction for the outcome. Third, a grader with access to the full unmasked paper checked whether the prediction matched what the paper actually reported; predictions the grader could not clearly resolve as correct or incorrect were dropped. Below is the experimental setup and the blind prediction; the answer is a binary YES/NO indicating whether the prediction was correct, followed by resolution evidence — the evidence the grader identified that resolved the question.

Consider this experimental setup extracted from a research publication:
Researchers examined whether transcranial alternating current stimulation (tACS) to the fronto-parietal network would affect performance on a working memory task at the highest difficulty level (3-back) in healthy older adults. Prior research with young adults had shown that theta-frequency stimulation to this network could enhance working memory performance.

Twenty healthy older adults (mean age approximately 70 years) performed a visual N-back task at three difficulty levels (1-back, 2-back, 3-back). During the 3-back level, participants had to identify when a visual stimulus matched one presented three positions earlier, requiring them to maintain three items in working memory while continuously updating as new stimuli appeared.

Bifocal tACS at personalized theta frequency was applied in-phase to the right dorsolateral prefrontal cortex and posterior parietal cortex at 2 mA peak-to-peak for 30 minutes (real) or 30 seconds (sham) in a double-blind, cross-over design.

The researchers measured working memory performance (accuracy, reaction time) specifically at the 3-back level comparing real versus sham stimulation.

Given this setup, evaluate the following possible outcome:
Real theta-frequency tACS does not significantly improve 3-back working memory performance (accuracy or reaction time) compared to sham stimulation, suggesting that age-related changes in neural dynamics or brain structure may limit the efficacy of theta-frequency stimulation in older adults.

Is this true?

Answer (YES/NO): YES